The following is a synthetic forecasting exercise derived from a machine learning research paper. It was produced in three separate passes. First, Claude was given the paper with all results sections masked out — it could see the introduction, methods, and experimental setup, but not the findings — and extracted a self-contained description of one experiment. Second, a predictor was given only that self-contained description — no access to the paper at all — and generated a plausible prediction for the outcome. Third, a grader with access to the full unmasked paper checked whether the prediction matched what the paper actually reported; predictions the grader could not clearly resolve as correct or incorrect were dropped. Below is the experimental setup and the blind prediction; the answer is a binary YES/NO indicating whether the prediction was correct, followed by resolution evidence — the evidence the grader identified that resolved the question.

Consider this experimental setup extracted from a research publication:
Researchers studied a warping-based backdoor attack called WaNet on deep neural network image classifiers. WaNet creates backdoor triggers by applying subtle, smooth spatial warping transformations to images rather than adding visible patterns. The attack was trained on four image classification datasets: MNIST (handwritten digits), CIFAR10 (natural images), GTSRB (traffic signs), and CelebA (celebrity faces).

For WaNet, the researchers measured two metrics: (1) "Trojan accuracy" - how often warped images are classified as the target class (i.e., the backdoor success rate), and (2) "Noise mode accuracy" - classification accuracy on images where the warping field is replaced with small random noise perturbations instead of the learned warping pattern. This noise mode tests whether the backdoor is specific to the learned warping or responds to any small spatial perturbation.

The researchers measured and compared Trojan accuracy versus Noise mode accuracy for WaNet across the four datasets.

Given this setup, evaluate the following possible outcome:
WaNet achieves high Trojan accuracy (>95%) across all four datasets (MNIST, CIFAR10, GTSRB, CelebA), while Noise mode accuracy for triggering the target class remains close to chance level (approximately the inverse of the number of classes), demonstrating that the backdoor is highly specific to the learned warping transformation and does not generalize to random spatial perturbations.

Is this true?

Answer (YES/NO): NO